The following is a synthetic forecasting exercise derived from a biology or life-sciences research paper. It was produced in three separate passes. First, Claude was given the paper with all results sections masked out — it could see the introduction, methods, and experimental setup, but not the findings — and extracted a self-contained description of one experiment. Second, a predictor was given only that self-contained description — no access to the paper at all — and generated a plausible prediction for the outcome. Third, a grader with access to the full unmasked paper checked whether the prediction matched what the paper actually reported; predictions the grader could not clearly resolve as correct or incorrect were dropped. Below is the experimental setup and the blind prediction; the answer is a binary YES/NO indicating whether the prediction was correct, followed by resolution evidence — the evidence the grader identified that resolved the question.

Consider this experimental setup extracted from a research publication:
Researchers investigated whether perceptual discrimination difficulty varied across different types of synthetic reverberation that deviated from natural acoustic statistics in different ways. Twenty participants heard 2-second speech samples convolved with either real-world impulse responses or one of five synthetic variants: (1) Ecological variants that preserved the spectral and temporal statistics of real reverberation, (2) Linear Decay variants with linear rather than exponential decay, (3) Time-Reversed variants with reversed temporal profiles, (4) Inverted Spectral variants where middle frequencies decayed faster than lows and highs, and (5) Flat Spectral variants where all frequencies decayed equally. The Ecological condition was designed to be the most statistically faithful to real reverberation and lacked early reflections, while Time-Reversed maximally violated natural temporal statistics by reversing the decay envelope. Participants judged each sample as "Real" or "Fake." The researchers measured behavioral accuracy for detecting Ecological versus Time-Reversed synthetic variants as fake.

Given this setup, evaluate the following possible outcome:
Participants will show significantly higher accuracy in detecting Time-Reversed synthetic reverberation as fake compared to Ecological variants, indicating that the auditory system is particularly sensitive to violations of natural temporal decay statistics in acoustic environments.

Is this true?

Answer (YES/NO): YES